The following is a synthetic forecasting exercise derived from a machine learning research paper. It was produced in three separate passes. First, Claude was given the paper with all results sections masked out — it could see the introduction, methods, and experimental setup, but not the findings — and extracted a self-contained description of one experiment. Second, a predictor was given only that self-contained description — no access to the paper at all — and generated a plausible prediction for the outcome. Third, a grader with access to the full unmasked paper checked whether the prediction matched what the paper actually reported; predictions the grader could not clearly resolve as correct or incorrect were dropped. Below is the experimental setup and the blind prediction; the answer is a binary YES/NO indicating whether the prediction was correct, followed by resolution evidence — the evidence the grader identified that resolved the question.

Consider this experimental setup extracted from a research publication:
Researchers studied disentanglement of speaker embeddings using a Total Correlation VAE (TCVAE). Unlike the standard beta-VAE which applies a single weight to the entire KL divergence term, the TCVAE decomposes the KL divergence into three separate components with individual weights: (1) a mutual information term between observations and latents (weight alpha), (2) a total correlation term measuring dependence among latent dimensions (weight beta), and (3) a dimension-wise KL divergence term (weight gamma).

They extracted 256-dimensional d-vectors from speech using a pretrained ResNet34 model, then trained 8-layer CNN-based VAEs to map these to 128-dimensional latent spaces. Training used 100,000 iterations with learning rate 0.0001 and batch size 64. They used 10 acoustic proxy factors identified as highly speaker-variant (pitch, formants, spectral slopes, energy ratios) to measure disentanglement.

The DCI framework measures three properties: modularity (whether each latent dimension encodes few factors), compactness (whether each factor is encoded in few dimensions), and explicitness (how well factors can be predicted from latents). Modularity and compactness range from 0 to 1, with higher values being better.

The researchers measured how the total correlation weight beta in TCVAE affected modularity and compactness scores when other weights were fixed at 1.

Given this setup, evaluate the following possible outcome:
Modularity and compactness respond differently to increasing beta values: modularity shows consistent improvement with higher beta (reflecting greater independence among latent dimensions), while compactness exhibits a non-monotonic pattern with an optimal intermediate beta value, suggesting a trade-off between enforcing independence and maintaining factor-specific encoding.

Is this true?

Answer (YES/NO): NO